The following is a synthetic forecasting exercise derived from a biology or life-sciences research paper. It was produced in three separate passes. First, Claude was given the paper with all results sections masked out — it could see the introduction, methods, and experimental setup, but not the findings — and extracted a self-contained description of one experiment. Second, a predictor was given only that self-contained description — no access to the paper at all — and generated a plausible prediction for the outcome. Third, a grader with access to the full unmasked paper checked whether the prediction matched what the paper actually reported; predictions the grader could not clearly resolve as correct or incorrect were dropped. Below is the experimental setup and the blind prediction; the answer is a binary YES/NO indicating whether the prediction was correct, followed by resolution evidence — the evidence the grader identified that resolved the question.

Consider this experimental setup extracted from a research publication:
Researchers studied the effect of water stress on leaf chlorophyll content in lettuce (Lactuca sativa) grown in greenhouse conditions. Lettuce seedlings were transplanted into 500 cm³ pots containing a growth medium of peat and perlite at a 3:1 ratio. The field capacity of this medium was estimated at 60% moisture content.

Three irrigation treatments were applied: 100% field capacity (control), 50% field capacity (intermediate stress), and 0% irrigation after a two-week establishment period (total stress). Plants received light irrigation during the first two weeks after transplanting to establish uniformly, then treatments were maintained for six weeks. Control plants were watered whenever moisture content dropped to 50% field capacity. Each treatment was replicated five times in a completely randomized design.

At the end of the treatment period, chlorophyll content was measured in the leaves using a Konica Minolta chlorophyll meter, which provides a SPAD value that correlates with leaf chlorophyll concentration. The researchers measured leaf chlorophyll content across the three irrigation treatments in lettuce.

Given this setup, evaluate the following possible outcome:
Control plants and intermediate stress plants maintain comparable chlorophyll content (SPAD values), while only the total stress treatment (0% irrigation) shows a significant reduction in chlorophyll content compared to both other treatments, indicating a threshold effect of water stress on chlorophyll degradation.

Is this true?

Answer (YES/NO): NO